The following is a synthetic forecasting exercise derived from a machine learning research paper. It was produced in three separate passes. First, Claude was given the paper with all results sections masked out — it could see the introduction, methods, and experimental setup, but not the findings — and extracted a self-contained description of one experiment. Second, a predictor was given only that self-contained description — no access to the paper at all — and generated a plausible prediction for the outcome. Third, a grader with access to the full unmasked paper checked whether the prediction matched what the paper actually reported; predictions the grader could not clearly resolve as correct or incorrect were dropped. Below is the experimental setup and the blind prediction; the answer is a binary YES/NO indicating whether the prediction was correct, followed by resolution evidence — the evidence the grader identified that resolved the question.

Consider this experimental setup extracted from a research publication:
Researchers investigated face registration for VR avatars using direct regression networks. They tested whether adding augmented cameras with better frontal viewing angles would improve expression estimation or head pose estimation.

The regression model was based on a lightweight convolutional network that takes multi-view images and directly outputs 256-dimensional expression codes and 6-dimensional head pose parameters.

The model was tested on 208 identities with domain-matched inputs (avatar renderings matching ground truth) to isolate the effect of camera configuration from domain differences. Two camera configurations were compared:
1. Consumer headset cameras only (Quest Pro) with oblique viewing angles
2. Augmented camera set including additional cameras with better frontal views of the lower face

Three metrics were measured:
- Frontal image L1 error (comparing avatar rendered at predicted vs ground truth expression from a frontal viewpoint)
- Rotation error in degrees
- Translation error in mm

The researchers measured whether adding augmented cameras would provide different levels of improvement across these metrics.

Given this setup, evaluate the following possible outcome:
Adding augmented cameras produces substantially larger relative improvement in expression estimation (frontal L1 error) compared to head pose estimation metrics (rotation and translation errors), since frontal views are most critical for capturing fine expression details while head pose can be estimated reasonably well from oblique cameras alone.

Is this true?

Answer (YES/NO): NO